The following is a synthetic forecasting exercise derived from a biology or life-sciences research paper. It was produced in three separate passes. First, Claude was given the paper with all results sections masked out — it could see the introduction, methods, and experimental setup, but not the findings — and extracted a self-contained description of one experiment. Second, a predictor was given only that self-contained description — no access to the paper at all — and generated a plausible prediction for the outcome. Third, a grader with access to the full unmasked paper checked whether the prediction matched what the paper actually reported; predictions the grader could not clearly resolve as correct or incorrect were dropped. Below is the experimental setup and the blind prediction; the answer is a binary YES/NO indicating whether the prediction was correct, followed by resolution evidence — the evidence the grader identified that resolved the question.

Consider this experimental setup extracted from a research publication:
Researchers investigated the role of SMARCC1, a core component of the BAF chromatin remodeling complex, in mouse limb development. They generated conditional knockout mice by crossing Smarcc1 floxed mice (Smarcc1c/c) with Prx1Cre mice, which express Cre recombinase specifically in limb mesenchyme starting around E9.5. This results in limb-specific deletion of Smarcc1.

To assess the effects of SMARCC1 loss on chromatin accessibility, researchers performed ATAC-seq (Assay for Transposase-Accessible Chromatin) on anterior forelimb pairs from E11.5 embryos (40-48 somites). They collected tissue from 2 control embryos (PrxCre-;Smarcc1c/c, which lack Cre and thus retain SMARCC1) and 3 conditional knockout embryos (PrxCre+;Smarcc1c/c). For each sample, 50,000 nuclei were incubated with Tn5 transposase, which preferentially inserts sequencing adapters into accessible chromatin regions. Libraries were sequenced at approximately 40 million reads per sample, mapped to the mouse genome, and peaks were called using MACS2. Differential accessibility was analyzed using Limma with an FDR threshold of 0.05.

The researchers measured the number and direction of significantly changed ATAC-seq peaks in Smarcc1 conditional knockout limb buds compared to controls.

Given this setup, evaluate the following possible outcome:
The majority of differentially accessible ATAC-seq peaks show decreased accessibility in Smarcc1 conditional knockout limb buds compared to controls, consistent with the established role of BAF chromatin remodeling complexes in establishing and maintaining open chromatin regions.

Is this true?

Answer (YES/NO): YES